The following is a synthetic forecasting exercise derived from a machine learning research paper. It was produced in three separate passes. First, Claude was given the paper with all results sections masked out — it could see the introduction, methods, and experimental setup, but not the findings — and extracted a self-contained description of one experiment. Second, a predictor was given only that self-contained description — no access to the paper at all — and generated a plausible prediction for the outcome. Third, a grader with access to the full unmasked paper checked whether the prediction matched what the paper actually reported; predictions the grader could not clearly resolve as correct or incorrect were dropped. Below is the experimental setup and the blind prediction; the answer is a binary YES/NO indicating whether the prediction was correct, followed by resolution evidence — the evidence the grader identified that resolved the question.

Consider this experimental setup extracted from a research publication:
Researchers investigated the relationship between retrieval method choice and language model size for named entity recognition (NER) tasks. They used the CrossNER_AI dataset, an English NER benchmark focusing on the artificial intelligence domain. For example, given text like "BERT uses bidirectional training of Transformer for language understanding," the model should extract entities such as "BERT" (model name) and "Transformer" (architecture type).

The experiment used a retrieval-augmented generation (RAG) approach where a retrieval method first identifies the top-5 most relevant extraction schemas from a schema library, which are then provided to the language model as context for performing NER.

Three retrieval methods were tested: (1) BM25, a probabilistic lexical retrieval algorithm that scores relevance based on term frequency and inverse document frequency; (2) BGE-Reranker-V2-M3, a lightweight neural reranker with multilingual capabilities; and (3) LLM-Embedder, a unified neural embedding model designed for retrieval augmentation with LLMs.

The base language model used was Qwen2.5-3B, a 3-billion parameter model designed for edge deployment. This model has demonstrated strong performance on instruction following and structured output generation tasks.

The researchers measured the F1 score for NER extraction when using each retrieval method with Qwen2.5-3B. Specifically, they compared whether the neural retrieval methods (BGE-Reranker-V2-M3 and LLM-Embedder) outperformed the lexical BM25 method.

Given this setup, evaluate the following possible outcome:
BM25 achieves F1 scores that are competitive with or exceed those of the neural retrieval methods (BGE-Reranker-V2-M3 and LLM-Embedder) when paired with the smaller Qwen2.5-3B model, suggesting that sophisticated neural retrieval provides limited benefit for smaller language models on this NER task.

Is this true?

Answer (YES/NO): YES